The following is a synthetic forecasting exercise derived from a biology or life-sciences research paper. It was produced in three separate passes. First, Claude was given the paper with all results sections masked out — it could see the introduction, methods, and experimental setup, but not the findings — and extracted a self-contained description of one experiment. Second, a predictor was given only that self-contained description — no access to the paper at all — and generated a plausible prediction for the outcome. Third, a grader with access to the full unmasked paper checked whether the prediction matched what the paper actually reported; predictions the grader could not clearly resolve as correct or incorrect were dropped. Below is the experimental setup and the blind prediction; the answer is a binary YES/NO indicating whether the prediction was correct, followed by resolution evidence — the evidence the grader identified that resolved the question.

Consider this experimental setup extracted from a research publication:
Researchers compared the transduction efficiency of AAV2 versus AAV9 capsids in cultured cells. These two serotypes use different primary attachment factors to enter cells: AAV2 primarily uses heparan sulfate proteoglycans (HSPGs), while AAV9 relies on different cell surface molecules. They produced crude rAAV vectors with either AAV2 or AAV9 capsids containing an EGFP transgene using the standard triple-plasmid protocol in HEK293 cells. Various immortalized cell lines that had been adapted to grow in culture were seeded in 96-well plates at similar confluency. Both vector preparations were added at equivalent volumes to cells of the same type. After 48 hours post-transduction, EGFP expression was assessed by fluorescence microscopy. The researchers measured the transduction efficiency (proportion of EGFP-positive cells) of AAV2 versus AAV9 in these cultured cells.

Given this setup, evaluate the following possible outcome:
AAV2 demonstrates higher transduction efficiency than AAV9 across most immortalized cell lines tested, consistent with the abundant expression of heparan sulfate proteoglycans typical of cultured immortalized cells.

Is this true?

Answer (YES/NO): YES